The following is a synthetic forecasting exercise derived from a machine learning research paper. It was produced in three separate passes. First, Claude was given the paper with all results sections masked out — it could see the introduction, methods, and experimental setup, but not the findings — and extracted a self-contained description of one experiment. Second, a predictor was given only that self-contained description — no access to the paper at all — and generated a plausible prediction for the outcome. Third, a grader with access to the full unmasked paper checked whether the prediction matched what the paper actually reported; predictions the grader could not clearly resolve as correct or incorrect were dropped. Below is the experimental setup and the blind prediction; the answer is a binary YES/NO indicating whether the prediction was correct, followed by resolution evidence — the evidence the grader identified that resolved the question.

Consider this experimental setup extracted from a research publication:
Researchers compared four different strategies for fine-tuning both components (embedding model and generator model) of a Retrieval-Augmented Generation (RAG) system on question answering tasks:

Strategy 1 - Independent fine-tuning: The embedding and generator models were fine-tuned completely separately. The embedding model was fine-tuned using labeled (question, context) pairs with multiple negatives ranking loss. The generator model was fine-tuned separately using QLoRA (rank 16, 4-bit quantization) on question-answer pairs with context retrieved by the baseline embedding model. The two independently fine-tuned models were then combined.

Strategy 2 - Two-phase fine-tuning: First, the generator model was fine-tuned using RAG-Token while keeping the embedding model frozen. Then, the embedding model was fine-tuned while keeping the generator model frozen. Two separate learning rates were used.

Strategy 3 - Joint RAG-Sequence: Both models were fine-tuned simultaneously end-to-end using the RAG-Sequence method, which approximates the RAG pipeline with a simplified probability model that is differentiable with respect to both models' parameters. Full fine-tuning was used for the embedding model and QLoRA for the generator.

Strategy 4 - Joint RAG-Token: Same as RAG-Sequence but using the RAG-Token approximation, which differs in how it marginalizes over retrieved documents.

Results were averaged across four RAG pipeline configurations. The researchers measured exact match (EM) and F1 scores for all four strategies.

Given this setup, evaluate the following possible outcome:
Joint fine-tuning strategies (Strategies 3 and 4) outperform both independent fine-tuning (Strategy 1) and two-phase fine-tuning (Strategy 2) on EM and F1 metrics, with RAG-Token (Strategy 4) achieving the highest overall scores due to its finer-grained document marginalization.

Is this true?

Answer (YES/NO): NO